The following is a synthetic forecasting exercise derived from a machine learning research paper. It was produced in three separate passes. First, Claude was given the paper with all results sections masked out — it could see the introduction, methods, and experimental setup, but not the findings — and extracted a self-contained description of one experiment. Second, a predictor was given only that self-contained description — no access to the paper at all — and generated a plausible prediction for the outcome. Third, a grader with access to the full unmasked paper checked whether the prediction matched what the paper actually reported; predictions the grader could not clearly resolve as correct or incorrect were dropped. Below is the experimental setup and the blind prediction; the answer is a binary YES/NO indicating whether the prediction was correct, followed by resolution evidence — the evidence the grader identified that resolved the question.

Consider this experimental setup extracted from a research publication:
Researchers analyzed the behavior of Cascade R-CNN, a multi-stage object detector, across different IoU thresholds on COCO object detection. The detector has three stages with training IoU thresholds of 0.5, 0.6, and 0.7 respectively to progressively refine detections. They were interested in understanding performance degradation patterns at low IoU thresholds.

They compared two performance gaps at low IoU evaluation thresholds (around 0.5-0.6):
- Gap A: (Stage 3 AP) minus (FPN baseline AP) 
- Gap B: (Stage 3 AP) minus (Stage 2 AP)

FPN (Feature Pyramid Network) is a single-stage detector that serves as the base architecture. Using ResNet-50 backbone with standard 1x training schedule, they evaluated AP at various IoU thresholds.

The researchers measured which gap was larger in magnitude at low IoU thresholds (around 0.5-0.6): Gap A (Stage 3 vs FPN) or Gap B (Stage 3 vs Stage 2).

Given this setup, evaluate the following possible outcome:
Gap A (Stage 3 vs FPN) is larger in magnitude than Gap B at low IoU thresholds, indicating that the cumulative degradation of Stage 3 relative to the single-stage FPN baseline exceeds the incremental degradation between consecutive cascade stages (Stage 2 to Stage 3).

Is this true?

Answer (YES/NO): NO